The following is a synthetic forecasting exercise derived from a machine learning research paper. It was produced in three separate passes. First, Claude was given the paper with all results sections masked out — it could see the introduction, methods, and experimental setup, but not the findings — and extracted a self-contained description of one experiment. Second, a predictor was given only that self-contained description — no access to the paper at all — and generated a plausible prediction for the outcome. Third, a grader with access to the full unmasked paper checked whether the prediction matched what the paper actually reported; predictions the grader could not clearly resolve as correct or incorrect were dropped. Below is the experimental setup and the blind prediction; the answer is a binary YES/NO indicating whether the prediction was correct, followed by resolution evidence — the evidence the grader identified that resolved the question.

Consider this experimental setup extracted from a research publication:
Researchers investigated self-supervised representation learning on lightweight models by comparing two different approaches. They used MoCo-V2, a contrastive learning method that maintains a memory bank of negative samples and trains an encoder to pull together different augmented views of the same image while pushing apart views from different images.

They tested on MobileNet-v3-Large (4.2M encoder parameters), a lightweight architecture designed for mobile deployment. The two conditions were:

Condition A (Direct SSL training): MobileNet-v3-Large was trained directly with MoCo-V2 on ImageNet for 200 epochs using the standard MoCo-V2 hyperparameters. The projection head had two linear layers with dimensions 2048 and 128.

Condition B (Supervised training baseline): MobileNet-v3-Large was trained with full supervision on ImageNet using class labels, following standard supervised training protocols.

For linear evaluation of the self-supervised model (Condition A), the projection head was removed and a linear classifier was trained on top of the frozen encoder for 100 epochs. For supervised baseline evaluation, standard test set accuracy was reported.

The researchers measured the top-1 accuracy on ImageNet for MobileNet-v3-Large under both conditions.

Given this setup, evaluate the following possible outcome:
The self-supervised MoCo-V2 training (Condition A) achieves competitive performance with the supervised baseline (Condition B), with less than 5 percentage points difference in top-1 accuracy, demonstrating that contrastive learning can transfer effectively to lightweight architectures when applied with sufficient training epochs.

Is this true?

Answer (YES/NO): NO